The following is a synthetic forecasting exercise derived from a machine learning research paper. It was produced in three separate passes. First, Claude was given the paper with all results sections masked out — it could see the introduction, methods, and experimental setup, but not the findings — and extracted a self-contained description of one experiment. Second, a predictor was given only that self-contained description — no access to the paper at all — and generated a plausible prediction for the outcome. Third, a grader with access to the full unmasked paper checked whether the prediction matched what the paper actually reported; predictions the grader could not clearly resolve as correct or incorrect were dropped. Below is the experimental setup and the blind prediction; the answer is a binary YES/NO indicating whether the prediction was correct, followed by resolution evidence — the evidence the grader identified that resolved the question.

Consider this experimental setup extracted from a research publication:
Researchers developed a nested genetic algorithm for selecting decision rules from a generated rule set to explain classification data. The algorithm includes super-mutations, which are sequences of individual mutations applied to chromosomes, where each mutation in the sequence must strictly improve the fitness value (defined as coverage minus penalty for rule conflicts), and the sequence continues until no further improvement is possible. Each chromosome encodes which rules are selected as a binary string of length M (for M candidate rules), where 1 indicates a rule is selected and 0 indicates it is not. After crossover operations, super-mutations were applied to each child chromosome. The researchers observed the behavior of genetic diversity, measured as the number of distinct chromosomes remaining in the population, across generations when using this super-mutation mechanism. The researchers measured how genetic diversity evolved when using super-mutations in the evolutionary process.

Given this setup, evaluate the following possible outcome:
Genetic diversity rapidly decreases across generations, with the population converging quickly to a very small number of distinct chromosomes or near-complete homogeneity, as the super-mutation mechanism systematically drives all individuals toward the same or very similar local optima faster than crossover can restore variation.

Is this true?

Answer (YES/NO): YES